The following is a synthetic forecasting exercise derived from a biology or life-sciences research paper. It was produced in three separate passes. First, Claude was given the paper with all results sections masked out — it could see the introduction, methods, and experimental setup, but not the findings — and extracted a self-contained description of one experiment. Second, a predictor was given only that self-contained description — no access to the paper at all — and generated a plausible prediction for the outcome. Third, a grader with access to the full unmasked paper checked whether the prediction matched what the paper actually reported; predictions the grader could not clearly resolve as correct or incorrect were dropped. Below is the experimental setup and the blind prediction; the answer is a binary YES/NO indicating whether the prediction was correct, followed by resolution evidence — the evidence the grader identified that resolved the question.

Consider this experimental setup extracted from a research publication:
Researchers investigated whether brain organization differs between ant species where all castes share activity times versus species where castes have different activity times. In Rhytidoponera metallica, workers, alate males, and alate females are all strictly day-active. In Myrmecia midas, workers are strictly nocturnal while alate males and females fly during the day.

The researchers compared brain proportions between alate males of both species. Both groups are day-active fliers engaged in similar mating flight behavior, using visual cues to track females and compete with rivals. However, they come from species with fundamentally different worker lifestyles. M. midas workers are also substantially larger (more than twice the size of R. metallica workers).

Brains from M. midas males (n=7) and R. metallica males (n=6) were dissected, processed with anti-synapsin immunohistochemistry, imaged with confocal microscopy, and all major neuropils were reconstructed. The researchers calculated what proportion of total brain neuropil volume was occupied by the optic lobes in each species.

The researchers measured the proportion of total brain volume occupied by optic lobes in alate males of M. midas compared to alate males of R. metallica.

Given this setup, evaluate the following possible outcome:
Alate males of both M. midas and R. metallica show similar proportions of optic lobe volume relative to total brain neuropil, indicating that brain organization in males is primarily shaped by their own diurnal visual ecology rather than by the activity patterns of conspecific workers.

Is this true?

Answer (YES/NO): YES